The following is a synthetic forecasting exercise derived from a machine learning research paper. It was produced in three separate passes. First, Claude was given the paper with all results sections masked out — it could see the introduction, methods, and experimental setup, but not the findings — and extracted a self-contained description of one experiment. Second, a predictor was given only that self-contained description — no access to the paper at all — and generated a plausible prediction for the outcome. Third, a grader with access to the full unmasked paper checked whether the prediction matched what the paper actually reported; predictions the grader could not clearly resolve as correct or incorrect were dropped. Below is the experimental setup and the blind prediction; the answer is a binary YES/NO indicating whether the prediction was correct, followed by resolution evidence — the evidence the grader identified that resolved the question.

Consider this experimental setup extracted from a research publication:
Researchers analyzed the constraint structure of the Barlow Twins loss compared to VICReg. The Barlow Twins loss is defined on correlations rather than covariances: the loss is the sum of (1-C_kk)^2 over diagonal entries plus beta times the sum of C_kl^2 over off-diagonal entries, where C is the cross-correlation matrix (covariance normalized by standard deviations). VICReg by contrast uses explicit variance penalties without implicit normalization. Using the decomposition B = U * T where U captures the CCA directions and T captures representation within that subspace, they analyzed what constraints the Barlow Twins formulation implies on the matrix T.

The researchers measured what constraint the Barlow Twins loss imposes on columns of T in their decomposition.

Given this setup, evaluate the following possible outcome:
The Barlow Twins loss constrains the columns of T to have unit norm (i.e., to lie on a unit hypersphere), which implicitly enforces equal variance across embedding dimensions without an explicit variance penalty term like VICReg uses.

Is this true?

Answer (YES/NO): YES